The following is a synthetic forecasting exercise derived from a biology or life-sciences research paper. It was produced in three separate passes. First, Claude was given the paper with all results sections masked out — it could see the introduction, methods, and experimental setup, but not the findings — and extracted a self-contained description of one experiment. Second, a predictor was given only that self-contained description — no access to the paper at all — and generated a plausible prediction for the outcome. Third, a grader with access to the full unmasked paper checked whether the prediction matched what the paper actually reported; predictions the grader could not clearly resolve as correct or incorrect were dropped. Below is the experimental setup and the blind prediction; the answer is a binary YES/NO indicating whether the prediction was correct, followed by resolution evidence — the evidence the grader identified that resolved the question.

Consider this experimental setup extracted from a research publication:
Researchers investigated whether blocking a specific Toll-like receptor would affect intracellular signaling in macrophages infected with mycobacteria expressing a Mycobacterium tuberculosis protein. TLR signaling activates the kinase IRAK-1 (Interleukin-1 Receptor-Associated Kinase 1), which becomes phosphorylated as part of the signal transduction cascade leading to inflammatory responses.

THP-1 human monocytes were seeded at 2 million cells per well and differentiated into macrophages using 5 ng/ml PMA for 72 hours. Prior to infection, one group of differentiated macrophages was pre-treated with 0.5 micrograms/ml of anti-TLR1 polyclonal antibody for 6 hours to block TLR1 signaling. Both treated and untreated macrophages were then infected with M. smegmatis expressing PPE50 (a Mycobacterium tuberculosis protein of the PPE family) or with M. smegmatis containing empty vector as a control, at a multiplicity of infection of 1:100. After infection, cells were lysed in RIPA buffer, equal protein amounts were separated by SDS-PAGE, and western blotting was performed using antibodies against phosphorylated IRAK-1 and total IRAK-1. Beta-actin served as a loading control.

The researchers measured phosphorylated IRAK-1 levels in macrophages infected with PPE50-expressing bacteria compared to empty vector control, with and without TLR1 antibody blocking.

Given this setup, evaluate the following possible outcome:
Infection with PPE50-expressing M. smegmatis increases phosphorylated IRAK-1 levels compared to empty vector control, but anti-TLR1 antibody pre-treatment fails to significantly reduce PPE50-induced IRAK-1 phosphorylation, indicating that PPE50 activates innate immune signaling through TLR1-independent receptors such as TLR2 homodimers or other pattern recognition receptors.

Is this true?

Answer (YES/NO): NO